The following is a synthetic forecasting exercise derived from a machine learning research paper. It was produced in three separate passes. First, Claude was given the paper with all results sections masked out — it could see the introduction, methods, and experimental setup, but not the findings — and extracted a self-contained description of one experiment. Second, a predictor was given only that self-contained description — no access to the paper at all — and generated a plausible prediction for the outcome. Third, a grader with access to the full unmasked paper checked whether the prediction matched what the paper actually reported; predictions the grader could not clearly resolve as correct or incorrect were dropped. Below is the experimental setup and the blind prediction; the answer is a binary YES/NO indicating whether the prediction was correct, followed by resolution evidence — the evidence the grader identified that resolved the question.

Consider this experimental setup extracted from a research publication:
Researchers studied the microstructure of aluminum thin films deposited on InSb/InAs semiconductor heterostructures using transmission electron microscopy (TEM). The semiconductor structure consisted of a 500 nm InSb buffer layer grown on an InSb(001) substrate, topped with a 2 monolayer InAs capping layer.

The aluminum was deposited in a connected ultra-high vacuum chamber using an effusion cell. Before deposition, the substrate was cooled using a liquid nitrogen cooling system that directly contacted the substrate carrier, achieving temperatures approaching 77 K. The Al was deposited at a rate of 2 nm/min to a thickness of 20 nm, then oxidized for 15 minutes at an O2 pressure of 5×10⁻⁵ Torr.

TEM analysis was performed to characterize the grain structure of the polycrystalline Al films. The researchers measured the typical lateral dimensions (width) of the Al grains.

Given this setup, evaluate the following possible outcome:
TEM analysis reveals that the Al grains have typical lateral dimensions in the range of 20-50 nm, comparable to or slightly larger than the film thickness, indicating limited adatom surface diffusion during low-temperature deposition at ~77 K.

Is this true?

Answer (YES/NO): YES